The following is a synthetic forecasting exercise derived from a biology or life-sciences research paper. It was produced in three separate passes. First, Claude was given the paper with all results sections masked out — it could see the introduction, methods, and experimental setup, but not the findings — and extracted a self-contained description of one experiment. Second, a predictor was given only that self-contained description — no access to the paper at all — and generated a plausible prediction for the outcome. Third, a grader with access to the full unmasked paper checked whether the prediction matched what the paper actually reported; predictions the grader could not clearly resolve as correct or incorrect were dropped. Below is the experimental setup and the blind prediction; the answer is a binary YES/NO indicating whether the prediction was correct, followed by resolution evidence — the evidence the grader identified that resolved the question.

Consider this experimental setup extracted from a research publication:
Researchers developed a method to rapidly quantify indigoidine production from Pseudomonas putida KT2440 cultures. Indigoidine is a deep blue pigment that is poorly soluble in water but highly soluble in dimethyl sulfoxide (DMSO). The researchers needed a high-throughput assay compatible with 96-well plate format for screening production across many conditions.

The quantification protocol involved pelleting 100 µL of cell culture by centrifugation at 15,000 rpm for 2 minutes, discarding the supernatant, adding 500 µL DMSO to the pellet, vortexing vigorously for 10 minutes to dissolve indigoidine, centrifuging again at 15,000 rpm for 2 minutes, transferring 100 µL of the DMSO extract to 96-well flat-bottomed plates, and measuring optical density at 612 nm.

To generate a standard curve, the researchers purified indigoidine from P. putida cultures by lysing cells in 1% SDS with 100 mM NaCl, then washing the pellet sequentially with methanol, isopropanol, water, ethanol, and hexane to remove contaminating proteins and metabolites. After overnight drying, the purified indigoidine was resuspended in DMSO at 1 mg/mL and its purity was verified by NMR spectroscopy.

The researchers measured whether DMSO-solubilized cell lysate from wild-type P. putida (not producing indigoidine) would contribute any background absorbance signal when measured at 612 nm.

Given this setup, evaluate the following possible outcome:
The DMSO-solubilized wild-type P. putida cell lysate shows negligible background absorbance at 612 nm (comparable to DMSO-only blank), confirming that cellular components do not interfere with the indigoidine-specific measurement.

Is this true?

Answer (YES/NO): YES